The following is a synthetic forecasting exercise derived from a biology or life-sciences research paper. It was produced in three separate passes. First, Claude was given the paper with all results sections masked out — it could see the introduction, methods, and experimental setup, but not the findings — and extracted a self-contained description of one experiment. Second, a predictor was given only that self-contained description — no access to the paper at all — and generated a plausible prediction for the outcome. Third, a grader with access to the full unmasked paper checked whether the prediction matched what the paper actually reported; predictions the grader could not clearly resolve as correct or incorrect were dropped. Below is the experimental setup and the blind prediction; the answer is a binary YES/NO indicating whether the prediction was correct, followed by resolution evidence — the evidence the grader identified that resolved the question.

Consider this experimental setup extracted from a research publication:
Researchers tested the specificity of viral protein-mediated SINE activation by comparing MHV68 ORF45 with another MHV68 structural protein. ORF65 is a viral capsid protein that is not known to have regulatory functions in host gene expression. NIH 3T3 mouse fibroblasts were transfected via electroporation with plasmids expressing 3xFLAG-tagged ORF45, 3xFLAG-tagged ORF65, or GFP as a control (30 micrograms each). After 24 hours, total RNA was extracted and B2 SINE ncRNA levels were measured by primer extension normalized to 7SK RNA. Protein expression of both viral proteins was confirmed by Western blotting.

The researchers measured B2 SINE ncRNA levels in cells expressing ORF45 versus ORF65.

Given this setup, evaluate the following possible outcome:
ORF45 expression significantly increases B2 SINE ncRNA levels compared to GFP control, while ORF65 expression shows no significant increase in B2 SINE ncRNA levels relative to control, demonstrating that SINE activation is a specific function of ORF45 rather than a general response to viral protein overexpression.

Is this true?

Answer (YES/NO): YES